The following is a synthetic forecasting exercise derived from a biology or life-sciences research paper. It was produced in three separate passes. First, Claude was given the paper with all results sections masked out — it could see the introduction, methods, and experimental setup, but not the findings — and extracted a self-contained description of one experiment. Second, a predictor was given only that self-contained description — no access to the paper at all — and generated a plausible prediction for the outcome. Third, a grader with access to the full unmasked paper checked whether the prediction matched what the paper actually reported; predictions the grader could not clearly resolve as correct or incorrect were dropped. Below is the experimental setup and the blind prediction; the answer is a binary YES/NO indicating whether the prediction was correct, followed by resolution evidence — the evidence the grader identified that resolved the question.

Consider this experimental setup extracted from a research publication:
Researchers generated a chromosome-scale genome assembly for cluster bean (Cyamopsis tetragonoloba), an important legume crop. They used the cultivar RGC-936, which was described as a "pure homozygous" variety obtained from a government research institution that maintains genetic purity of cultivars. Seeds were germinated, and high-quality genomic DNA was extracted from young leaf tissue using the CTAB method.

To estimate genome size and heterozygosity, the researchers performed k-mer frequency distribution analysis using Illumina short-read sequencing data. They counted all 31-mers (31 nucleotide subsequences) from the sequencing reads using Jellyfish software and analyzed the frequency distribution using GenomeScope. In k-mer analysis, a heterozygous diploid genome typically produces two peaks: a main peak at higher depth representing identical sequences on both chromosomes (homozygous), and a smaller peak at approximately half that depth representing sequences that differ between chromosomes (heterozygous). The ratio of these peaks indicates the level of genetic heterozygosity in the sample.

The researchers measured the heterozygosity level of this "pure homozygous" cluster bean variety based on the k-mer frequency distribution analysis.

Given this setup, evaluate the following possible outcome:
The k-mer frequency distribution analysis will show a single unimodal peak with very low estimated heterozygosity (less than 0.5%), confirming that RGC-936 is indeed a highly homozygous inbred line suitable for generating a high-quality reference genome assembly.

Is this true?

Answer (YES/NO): NO